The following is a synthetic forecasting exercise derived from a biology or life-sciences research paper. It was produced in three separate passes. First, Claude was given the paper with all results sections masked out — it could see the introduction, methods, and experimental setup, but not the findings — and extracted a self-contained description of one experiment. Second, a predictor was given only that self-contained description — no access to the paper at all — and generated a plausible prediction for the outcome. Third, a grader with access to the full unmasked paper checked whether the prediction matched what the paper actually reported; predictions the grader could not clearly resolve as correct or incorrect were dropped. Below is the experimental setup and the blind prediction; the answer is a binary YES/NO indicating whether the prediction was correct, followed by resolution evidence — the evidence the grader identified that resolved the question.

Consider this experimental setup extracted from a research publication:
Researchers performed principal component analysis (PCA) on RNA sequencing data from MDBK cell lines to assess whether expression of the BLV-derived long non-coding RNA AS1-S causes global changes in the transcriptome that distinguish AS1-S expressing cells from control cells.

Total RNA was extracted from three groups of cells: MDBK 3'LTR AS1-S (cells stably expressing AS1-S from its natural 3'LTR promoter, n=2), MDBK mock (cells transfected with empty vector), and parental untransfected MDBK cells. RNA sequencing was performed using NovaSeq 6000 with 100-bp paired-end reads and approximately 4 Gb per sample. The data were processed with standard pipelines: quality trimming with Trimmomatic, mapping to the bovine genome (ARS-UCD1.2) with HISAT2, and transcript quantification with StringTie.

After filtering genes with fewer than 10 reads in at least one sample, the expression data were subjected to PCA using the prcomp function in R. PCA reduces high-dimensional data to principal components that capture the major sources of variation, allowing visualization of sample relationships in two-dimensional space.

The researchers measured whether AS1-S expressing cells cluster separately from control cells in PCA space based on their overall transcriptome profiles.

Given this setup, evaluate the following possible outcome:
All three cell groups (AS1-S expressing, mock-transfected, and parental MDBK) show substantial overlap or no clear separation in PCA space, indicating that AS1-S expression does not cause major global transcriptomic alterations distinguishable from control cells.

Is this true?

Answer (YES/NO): NO